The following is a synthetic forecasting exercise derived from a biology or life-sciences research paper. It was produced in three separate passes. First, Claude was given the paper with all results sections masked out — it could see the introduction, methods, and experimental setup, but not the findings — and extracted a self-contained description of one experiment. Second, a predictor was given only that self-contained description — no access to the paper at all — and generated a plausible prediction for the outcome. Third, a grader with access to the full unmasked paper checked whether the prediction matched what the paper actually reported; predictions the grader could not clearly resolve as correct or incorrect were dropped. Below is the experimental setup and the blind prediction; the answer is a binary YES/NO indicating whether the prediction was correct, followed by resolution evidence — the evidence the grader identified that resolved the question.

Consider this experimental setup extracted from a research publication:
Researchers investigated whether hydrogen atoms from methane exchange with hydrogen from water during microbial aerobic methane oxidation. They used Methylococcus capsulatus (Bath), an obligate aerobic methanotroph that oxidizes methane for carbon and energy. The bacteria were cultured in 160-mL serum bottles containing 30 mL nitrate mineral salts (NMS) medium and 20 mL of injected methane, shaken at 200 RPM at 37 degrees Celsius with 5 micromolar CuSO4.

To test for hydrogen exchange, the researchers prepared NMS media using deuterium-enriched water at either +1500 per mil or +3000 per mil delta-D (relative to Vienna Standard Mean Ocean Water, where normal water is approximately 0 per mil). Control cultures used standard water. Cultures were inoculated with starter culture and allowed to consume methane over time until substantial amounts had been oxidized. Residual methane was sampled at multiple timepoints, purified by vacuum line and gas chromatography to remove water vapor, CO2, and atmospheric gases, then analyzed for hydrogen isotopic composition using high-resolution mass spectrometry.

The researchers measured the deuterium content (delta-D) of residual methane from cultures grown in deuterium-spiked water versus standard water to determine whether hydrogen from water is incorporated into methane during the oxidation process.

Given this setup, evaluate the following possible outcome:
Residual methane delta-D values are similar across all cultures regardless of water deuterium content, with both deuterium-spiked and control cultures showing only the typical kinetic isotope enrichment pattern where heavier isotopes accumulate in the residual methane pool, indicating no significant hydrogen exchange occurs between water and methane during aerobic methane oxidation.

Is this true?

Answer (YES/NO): YES